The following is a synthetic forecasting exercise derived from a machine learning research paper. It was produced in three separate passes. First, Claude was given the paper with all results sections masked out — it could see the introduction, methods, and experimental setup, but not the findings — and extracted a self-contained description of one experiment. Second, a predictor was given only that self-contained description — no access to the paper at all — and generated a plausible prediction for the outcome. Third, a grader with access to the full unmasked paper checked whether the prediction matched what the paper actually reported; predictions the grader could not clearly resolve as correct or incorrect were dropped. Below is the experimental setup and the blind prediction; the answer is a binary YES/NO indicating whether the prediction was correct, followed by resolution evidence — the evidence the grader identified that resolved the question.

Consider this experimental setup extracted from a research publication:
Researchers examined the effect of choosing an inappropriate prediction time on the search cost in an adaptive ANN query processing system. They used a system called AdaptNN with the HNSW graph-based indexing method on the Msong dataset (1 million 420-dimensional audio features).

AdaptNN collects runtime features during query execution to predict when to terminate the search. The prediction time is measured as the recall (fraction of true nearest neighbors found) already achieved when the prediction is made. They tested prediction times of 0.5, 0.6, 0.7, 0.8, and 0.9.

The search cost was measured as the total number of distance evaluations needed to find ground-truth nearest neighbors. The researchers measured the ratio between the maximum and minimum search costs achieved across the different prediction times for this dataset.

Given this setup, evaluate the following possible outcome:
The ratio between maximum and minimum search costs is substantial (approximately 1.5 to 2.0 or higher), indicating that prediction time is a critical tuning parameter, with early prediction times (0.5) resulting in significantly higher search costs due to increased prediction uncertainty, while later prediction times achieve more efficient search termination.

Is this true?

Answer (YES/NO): NO